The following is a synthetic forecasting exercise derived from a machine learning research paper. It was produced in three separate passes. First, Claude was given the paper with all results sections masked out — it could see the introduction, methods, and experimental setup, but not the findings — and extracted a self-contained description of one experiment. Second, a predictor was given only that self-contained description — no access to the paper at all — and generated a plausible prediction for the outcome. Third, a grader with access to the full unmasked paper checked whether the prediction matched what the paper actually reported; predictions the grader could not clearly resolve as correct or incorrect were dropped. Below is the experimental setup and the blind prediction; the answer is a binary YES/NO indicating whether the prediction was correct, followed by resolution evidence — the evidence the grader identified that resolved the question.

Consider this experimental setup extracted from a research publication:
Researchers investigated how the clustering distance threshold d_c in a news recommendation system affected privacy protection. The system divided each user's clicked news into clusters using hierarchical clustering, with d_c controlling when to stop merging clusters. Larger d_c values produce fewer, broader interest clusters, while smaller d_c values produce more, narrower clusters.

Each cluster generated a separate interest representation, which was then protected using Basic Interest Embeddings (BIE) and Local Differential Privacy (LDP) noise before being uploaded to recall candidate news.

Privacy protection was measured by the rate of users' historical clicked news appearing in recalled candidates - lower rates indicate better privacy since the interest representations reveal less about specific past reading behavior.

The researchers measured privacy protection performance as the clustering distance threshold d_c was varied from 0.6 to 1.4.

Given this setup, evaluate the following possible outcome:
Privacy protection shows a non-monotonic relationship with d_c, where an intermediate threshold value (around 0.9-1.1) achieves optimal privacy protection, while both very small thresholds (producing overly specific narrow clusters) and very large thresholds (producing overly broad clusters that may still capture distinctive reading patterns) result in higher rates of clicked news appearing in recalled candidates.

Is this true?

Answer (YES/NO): NO